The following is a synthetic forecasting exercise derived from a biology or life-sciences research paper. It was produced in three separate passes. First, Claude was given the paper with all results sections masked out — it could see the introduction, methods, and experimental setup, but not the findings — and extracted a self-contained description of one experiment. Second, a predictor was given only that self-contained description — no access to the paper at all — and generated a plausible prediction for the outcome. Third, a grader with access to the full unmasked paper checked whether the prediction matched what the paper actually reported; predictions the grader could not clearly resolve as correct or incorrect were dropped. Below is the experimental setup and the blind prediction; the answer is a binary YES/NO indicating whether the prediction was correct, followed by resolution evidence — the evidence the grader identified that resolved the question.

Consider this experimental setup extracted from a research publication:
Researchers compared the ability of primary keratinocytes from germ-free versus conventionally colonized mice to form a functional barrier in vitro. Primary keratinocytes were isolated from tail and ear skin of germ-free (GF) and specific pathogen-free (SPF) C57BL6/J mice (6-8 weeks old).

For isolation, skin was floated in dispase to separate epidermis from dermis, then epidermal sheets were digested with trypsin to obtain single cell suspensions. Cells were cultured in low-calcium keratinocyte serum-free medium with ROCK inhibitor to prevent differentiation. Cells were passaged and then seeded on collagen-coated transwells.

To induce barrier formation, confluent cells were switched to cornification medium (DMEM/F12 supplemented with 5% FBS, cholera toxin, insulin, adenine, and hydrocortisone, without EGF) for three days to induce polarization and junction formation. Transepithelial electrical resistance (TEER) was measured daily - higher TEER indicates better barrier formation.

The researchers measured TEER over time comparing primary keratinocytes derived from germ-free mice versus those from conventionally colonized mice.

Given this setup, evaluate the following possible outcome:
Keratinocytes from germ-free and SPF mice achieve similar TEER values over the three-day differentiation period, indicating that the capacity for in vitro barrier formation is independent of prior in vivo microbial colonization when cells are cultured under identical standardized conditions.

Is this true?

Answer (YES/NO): NO